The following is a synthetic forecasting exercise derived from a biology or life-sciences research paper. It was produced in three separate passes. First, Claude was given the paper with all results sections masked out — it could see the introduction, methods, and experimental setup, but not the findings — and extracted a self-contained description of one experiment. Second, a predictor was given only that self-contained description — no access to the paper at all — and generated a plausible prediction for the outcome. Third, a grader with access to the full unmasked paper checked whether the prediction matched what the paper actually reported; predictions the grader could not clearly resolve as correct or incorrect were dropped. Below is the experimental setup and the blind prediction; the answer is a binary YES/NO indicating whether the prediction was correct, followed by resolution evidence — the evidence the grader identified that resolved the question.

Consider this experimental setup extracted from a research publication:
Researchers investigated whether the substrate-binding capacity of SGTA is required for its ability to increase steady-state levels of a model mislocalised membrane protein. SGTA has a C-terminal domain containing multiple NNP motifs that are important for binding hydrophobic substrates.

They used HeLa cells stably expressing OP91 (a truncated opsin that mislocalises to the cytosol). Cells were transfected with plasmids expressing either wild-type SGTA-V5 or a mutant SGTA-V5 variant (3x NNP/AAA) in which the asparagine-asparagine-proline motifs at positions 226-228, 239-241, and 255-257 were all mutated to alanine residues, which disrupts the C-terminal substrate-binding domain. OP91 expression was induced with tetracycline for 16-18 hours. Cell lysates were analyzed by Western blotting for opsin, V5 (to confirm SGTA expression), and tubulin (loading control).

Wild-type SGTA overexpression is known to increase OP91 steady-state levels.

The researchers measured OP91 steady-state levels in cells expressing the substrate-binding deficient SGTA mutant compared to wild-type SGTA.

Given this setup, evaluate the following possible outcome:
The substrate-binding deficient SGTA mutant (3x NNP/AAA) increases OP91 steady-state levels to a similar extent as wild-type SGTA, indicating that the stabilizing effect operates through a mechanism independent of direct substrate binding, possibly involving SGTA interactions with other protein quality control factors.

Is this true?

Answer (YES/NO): NO